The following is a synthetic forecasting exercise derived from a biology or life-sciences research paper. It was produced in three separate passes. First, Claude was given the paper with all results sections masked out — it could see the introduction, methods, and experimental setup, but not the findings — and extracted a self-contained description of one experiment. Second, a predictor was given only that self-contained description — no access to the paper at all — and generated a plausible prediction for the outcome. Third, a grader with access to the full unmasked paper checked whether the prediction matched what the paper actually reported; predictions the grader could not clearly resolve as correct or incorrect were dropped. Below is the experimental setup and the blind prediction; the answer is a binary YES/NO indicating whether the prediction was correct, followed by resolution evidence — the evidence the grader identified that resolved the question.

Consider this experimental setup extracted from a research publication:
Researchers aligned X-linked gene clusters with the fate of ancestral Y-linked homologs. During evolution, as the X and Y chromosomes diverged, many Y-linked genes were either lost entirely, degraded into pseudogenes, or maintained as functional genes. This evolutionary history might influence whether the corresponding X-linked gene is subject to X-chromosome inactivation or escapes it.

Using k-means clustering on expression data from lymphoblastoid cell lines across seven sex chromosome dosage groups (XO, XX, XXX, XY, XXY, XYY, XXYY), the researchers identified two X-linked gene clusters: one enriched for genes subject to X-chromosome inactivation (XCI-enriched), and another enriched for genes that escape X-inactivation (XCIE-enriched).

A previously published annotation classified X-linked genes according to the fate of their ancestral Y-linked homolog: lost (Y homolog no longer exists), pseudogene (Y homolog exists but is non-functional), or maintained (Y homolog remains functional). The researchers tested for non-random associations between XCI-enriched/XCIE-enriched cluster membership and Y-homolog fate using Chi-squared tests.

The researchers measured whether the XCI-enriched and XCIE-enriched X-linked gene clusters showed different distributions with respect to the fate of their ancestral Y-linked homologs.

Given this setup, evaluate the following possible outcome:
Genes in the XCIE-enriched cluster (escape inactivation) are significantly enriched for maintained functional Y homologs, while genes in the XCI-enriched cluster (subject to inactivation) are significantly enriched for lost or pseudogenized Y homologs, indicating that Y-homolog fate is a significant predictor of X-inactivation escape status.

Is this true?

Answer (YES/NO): YES